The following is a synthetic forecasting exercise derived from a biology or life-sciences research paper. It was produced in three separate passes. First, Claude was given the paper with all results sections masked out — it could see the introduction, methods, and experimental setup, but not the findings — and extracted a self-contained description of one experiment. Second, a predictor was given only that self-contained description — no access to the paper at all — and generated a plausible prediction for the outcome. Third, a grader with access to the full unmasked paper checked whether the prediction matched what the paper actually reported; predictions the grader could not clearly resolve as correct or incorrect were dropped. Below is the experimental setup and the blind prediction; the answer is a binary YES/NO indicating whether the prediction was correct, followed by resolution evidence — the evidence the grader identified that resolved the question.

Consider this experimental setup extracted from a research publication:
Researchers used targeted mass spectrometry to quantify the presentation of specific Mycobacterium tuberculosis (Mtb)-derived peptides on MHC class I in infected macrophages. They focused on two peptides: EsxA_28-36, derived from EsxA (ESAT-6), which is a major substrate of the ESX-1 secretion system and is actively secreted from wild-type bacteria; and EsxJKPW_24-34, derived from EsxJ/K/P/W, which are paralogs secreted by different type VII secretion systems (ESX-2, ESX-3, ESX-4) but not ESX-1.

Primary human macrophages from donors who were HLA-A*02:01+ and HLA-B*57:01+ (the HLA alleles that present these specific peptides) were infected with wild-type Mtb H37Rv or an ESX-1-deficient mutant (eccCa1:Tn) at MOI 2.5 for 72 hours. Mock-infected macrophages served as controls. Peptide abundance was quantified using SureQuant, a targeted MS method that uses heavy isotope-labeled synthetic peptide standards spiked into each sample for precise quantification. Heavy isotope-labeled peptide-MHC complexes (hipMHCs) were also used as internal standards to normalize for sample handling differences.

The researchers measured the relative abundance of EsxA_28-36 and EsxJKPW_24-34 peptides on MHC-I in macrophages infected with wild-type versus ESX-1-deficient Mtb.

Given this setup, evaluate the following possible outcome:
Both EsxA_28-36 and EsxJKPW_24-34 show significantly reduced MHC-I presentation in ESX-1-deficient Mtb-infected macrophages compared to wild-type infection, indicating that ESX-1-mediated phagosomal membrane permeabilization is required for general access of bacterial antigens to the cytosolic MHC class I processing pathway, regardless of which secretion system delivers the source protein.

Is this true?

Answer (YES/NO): YES